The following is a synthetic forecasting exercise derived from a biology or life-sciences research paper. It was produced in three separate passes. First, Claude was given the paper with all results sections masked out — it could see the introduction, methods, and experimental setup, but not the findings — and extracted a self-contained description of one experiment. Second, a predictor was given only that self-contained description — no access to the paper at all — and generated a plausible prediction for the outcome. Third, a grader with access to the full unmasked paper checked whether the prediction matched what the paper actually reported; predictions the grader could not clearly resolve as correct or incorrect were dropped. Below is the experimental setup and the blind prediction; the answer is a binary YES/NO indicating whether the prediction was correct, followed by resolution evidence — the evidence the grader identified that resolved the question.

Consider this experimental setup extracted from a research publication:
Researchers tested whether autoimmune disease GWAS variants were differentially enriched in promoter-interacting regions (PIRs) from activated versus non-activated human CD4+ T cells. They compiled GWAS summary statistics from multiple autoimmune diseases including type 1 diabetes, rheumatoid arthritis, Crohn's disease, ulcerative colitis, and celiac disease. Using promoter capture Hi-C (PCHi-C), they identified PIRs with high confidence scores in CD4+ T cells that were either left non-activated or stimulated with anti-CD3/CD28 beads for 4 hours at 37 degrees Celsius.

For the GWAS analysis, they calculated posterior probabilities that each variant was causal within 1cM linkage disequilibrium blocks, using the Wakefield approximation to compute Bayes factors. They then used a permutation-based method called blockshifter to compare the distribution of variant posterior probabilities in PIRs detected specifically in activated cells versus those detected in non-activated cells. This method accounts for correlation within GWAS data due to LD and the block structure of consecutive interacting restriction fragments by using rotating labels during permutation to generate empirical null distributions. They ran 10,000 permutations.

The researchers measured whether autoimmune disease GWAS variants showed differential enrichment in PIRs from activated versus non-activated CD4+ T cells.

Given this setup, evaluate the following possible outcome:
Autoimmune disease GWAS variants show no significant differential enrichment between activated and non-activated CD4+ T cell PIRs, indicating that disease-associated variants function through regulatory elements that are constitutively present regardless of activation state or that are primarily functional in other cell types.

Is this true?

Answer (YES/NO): NO